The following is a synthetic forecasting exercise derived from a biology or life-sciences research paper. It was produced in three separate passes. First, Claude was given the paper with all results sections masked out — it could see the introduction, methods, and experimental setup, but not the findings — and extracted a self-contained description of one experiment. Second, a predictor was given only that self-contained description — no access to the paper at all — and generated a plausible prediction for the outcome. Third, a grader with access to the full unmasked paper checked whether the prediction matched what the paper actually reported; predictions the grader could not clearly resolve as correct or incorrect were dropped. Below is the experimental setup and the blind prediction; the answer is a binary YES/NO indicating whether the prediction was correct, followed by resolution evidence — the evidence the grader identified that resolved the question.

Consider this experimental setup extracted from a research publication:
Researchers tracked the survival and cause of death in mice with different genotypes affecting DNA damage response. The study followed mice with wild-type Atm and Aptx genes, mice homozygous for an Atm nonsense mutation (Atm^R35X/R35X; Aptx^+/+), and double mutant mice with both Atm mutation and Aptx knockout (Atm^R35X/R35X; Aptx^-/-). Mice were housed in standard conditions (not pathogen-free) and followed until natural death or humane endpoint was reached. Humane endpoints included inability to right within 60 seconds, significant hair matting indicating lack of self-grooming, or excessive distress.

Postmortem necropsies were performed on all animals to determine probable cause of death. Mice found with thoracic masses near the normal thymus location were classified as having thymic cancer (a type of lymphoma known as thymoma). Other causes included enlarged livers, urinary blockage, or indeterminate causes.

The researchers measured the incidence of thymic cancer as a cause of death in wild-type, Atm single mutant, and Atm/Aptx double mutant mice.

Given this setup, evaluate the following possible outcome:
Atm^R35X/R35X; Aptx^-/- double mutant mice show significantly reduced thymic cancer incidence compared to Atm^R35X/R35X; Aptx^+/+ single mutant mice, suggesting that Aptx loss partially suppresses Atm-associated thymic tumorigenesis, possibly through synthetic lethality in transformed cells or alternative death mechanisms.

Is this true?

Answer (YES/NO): NO